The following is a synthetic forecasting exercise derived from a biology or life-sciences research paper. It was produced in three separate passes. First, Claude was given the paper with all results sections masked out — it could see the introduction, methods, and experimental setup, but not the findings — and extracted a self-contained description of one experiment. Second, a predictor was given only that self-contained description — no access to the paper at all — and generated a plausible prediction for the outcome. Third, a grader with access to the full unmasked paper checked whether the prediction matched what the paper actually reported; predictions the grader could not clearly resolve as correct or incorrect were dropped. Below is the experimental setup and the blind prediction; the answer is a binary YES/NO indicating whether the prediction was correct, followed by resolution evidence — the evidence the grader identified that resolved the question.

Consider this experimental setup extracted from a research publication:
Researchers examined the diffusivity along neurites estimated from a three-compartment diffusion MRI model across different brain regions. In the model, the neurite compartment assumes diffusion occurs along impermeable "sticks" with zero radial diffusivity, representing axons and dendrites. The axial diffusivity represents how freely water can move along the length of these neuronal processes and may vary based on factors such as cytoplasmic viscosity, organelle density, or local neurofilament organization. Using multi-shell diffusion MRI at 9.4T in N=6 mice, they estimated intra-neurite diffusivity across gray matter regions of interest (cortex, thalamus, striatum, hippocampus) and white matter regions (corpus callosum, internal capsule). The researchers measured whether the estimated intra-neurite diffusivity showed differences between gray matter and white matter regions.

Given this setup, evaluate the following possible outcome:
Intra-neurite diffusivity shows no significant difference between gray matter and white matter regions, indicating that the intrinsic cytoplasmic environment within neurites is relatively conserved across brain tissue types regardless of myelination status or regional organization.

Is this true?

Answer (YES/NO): YES